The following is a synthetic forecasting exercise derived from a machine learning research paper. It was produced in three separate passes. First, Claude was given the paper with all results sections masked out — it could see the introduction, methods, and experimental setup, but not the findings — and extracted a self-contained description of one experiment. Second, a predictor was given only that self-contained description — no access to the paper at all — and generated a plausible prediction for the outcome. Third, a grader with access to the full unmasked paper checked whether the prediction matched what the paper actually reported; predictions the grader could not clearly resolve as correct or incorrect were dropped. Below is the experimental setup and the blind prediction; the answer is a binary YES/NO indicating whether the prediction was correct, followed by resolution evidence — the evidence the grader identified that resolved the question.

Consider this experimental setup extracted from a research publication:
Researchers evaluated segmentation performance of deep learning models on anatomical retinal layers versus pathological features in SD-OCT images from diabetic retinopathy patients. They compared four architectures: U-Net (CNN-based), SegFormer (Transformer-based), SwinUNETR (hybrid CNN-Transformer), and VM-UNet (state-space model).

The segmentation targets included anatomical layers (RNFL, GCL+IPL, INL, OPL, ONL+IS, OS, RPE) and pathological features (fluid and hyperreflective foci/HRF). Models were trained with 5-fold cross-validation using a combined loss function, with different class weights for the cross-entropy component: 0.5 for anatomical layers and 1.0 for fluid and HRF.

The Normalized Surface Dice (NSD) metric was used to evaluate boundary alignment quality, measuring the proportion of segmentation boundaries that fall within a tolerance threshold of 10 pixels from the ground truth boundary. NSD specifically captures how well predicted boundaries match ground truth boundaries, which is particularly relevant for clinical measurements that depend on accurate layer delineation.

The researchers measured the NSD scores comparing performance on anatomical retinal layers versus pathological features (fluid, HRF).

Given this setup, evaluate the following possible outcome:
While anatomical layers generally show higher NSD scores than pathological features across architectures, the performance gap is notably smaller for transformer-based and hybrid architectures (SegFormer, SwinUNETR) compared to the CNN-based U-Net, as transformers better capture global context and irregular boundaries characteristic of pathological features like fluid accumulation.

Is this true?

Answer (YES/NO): NO